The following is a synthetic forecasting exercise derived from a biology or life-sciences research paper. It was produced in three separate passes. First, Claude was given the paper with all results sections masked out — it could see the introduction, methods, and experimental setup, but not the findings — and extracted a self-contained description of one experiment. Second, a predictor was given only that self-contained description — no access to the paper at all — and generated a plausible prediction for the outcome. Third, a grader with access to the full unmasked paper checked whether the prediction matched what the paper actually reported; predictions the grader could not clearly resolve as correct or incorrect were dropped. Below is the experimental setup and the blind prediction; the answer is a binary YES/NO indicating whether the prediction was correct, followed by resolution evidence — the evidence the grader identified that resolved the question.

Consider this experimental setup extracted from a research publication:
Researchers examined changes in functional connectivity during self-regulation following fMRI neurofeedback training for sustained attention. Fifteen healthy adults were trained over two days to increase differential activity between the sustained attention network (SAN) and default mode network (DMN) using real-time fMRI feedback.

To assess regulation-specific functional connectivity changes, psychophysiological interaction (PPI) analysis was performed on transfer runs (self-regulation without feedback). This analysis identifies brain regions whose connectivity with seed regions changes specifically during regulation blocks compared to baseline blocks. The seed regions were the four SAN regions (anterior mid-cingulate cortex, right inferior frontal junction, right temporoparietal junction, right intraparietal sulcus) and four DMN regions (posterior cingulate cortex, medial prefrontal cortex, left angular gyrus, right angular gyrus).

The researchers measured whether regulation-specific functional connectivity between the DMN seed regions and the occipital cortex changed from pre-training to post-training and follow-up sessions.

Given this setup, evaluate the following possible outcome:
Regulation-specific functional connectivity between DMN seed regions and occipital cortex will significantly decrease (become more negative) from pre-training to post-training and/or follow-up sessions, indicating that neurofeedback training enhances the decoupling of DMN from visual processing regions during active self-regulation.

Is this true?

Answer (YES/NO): NO